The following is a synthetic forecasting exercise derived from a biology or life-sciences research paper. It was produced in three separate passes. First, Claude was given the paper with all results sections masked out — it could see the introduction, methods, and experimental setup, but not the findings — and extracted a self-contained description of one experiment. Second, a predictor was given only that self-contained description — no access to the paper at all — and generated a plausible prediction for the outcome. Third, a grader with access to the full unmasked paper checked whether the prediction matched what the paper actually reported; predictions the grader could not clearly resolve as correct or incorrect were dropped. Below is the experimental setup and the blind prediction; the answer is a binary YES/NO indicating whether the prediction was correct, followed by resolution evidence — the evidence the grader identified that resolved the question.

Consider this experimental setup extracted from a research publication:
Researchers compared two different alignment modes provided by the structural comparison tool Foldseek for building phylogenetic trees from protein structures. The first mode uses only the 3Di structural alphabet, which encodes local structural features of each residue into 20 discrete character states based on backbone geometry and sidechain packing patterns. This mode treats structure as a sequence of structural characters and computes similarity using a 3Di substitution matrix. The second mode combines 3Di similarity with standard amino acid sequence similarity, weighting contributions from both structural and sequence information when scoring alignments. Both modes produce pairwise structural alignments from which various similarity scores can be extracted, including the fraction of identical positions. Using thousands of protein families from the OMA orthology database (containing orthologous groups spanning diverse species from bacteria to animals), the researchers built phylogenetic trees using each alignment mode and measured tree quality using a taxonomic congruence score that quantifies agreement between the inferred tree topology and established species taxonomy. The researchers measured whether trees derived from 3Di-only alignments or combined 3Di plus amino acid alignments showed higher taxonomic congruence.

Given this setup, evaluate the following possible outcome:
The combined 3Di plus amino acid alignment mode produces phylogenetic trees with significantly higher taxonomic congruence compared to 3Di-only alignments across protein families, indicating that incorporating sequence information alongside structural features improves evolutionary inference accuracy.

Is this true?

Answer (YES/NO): YES